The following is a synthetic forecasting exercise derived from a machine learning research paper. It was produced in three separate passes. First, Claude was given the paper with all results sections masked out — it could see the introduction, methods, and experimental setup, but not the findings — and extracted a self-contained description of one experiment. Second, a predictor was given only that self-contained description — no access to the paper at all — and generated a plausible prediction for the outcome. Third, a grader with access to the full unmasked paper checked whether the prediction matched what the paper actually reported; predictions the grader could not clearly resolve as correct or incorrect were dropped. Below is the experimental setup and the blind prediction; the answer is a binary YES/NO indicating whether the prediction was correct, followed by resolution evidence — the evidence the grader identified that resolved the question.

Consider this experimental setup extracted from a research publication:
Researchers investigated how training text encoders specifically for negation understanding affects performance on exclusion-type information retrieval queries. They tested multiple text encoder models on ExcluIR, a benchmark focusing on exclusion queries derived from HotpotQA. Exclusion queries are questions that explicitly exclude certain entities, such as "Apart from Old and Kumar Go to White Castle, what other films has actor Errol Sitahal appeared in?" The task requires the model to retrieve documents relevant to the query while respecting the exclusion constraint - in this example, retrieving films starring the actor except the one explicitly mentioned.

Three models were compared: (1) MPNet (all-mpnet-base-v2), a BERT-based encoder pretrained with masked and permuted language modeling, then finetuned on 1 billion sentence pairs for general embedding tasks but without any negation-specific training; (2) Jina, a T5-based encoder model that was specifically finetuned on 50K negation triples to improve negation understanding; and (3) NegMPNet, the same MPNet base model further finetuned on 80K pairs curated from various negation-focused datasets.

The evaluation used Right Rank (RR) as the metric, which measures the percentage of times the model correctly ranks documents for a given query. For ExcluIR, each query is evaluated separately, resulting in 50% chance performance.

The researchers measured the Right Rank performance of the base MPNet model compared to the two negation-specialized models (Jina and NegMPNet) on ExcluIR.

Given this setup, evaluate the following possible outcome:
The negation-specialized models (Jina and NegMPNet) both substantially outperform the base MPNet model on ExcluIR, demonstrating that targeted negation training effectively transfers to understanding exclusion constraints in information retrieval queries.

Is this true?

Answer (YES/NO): NO